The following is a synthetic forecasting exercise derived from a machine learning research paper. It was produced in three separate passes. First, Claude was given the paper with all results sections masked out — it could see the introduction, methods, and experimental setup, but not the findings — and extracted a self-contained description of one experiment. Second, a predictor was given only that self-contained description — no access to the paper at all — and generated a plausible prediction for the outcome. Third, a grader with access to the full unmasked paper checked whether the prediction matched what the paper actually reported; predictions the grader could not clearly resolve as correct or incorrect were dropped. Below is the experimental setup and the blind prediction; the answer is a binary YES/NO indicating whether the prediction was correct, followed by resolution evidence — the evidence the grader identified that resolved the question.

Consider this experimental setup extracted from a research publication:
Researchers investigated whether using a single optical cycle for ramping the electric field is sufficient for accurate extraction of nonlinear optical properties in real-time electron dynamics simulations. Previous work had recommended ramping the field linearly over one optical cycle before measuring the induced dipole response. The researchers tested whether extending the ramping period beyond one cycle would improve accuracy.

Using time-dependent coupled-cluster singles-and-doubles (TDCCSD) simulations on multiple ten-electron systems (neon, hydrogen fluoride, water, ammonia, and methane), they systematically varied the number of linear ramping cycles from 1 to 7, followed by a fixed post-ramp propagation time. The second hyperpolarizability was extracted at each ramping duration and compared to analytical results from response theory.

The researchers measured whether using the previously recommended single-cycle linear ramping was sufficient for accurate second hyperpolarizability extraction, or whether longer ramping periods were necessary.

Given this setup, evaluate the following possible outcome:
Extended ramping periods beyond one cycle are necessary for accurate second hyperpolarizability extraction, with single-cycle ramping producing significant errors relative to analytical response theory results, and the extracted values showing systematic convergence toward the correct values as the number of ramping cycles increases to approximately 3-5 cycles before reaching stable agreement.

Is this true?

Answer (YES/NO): NO